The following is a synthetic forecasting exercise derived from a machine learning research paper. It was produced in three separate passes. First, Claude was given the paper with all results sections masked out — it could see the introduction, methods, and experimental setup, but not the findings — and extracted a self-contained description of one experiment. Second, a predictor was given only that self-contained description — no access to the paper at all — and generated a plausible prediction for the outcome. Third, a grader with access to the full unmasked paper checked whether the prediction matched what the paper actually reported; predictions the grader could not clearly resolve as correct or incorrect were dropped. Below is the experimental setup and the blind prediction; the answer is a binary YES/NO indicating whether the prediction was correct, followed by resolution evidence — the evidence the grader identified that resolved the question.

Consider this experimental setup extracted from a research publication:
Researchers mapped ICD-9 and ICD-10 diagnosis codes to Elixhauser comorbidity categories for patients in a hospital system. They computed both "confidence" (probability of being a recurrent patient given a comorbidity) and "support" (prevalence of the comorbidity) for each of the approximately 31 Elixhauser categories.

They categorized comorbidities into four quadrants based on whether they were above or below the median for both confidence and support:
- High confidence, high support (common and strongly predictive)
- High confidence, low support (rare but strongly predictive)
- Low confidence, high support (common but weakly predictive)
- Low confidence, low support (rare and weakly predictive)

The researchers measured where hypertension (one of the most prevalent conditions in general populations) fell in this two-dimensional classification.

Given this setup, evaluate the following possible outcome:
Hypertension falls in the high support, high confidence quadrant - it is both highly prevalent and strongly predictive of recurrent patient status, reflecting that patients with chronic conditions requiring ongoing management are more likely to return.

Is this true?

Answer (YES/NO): NO